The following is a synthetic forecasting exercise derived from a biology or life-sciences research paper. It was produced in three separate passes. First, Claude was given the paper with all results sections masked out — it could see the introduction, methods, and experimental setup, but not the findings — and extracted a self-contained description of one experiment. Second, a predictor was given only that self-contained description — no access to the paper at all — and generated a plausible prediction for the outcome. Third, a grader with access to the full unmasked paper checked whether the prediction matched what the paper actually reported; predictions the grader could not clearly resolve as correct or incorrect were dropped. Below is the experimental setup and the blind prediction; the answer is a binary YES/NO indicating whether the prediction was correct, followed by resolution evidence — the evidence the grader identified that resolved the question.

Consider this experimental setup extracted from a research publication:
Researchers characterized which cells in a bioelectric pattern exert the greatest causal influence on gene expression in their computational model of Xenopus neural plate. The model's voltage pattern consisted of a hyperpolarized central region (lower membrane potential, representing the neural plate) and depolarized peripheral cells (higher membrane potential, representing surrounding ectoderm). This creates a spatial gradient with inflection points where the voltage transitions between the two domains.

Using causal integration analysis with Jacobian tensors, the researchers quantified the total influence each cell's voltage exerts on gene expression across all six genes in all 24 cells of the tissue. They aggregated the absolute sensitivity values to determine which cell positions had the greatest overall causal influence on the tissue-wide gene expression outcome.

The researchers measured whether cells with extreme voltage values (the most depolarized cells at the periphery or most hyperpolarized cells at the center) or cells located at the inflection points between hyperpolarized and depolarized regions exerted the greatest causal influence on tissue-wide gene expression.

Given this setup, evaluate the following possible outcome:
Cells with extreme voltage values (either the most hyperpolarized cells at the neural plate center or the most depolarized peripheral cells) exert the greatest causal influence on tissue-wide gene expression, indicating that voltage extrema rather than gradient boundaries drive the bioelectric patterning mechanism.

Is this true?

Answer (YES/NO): NO